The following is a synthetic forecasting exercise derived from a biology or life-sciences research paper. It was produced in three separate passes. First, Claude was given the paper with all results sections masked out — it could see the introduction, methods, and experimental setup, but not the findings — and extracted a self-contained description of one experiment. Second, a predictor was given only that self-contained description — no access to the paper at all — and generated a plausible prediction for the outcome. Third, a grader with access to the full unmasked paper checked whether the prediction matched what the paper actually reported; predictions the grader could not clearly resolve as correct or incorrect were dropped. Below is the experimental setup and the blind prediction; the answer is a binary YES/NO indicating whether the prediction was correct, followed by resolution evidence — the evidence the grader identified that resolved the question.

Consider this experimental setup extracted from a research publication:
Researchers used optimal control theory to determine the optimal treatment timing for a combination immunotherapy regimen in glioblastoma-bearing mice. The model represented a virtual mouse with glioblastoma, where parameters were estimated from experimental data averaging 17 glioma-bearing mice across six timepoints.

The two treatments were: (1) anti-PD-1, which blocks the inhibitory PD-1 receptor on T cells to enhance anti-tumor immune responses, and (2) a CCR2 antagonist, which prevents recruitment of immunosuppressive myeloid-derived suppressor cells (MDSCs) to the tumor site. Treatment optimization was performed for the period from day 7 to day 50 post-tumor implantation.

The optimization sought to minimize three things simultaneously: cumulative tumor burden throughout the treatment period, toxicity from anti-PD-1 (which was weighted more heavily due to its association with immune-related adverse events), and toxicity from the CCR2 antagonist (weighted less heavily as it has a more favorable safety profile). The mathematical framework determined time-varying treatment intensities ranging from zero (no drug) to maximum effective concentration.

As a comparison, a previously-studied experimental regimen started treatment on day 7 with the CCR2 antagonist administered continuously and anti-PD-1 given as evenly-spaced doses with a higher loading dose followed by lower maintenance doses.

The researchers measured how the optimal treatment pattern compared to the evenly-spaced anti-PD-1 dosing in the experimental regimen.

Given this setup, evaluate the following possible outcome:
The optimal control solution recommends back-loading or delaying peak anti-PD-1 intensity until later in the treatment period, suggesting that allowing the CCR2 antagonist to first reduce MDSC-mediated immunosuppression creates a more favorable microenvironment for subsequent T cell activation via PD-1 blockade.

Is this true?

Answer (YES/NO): NO